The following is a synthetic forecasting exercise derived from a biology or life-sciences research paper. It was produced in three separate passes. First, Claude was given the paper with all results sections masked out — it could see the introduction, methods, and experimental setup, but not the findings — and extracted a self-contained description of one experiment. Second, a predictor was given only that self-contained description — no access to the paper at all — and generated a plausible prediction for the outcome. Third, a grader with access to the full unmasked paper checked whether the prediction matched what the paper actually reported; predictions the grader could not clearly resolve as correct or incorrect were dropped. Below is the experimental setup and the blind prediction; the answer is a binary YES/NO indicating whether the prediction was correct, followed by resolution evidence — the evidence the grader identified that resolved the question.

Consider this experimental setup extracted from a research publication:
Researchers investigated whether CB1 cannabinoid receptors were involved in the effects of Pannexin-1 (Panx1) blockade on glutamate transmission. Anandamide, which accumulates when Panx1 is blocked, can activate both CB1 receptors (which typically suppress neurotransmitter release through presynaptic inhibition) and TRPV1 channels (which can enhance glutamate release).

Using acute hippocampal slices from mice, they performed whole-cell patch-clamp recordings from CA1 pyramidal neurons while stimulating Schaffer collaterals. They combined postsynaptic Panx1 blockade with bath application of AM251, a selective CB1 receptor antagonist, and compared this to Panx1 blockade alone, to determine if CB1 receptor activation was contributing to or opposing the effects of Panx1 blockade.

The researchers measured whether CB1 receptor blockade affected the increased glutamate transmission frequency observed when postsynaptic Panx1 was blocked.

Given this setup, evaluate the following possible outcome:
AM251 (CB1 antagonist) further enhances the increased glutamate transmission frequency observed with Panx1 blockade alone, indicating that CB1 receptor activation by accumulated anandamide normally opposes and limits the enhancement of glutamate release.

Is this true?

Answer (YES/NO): NO